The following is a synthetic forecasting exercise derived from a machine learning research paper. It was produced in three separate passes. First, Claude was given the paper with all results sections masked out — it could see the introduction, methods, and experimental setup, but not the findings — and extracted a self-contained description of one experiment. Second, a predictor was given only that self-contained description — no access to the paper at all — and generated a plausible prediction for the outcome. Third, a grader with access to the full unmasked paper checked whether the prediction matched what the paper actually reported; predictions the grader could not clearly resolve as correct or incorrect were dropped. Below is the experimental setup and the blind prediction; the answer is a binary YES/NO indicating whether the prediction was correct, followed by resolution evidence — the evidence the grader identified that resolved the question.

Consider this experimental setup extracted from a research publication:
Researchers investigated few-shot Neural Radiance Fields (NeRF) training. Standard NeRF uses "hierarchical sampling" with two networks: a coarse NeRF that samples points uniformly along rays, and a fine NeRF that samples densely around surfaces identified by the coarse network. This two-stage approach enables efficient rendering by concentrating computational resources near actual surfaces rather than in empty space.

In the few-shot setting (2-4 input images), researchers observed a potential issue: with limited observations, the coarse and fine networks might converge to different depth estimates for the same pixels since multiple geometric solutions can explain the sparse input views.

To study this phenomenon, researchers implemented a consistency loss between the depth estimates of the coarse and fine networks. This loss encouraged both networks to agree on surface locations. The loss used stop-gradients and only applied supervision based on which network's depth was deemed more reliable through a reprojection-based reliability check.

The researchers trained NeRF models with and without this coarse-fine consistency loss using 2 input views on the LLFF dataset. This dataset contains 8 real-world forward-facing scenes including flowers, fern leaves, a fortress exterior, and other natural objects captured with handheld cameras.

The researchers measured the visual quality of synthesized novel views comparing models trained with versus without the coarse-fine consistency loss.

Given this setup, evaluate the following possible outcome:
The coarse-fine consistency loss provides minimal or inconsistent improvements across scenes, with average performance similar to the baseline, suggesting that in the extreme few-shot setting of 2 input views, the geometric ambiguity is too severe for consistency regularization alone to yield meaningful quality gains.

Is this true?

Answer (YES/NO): NO